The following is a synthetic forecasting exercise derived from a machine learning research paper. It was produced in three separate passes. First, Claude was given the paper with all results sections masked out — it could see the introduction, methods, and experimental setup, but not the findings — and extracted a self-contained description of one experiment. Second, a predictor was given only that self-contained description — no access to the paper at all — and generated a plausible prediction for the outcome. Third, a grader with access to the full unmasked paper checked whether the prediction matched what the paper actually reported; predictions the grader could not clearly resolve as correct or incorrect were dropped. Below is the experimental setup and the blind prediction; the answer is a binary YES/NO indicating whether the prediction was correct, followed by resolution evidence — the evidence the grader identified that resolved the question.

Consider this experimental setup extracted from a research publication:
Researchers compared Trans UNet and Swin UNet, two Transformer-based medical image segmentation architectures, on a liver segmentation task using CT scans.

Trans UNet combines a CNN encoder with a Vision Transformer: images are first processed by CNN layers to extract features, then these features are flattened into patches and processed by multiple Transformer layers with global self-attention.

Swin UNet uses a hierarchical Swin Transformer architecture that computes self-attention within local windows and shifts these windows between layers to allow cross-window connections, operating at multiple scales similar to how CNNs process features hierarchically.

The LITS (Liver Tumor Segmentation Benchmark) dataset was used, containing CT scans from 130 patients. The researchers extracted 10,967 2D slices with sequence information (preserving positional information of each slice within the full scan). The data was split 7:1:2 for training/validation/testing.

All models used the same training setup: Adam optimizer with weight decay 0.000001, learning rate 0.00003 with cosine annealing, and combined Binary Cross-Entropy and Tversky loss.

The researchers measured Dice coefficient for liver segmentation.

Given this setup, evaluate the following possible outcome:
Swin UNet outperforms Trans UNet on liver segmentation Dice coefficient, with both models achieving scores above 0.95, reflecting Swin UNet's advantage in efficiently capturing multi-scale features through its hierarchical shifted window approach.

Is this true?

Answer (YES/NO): NO